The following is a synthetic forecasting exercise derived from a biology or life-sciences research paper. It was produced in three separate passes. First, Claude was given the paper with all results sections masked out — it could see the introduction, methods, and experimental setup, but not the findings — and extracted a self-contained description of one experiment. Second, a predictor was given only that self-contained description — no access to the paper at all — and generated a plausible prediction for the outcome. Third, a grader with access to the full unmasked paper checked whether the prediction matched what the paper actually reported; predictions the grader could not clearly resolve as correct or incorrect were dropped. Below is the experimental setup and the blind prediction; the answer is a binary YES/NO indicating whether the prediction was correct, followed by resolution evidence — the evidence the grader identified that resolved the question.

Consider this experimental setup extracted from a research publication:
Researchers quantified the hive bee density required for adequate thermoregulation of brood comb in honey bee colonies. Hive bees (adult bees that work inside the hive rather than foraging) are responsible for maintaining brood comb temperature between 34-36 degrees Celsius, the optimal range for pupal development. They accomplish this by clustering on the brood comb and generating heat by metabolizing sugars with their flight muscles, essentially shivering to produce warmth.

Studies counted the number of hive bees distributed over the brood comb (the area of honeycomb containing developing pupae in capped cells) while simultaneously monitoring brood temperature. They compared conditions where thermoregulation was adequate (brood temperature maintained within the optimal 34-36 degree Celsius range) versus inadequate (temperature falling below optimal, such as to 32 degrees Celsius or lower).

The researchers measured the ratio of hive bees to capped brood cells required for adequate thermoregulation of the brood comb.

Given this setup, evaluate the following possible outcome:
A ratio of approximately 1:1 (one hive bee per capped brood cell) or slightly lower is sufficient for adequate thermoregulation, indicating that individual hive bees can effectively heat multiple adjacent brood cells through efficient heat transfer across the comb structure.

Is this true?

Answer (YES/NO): NO